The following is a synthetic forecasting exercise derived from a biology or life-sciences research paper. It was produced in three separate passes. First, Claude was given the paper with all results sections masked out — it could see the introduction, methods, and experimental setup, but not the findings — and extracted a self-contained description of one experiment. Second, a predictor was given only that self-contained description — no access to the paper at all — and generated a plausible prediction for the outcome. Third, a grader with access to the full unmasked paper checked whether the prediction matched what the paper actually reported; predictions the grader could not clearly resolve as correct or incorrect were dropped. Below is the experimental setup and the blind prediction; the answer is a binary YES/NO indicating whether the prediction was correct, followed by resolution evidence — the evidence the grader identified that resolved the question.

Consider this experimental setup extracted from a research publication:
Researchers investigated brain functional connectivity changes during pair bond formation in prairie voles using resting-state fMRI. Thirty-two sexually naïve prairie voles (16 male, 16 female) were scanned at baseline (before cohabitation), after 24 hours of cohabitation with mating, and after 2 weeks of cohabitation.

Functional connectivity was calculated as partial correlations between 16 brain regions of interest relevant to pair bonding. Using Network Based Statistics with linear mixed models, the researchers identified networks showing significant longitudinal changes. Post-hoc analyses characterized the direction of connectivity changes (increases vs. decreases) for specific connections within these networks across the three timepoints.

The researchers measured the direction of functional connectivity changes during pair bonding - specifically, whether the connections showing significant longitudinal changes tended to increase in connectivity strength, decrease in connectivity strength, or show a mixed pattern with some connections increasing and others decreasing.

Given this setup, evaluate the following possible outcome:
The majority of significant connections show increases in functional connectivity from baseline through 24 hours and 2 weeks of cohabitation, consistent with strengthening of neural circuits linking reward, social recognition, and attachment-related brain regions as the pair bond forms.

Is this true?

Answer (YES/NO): NO